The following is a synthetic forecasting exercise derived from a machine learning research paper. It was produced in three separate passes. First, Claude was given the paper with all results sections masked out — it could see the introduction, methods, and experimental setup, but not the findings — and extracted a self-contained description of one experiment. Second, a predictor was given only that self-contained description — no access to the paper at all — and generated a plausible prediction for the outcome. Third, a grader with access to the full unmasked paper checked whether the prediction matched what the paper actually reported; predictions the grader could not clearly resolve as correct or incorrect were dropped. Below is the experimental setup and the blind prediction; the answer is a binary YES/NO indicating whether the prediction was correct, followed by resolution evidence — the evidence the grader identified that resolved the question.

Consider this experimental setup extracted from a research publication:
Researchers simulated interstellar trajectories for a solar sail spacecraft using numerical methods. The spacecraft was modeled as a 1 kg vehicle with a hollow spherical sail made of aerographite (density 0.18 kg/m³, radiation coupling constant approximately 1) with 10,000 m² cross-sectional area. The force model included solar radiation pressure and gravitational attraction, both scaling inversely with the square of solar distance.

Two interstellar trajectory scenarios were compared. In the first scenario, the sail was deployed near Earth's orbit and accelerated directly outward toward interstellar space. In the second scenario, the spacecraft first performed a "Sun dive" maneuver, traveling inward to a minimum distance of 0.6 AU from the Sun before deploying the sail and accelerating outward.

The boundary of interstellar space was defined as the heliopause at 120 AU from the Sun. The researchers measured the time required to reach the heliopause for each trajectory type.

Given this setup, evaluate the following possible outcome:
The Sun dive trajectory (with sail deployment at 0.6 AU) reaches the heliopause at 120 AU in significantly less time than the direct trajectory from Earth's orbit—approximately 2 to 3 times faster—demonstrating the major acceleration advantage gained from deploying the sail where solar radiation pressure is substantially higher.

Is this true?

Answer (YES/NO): NO